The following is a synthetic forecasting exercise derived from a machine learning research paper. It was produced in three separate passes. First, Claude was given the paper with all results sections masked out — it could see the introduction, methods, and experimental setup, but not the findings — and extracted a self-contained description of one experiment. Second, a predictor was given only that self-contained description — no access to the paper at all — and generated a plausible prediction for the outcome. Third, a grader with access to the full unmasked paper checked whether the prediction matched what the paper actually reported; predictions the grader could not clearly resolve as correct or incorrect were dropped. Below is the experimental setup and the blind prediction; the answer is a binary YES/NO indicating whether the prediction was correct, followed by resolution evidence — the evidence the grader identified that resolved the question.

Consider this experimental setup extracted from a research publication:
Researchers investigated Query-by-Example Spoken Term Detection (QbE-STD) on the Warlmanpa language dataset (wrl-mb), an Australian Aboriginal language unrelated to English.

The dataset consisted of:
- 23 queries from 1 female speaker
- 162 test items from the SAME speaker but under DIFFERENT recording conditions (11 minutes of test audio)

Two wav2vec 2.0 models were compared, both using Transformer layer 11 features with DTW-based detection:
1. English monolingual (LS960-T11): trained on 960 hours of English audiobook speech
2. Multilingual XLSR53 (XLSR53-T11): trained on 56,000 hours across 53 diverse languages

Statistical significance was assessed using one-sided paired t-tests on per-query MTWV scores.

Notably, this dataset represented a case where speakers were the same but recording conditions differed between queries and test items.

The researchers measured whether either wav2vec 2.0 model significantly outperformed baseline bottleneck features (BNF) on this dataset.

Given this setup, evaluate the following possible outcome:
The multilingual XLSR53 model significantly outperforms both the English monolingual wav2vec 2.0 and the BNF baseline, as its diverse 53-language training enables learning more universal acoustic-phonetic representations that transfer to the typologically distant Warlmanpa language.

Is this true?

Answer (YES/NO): NO